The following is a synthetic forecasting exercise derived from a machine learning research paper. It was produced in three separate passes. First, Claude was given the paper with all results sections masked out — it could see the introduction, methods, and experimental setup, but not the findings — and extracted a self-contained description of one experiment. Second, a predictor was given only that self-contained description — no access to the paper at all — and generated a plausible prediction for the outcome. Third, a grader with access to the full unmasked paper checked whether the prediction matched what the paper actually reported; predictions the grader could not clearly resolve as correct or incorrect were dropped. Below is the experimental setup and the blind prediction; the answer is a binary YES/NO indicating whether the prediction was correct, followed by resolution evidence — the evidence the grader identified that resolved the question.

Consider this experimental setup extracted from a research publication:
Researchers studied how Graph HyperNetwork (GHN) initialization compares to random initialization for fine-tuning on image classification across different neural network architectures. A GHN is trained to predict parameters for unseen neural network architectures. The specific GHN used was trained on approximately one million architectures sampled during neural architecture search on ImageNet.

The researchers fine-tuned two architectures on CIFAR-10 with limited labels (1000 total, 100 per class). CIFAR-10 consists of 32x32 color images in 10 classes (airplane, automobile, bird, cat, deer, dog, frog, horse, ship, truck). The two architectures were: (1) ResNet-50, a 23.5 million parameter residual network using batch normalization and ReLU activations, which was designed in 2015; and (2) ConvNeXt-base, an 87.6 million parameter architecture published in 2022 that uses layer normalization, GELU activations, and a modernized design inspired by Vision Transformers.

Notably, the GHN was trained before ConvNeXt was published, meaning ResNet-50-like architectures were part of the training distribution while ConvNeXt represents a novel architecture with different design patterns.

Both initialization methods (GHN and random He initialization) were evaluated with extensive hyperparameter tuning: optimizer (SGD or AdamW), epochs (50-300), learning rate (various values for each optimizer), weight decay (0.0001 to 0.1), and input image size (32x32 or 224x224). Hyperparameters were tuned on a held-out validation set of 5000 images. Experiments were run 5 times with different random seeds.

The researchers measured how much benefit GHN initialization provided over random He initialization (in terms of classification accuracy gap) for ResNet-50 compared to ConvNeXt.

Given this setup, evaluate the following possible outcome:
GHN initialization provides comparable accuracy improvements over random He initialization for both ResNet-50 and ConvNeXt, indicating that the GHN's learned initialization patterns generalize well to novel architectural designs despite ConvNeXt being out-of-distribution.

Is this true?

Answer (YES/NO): NO